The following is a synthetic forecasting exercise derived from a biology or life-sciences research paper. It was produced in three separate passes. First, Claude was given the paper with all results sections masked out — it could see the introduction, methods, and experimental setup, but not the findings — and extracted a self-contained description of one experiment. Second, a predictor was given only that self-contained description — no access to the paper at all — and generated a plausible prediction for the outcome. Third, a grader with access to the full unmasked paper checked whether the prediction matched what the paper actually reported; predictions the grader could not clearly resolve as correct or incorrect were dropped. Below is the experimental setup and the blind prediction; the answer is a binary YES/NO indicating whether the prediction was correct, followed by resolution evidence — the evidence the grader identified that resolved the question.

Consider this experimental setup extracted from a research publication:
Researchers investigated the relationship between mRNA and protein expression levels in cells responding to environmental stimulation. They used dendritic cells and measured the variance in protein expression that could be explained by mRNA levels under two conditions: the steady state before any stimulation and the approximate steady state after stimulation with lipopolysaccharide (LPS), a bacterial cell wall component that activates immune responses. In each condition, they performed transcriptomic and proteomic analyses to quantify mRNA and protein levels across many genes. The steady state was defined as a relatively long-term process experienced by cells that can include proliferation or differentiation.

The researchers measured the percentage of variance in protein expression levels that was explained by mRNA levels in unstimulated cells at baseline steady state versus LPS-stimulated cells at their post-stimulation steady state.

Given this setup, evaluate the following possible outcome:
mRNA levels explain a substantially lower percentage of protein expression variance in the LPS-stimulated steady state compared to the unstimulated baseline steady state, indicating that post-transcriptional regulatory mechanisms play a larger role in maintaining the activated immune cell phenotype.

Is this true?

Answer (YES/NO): NO